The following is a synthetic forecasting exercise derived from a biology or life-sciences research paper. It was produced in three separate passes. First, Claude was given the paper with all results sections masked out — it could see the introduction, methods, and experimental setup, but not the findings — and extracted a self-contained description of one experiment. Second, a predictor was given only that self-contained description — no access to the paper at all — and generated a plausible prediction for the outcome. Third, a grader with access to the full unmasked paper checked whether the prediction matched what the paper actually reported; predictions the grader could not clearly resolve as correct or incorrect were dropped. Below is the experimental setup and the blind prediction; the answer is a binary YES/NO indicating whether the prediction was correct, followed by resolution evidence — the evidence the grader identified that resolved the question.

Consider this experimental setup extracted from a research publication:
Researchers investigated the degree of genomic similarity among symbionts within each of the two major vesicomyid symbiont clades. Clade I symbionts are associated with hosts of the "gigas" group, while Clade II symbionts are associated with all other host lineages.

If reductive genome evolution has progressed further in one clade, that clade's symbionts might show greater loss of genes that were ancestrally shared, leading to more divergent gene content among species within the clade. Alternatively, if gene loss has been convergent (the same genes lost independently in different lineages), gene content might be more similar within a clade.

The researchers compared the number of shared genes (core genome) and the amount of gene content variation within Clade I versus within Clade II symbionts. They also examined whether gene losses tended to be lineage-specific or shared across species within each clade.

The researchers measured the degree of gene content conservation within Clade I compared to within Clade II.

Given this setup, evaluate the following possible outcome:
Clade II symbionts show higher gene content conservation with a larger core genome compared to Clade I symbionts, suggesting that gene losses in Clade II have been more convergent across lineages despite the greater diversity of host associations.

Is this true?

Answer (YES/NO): NO